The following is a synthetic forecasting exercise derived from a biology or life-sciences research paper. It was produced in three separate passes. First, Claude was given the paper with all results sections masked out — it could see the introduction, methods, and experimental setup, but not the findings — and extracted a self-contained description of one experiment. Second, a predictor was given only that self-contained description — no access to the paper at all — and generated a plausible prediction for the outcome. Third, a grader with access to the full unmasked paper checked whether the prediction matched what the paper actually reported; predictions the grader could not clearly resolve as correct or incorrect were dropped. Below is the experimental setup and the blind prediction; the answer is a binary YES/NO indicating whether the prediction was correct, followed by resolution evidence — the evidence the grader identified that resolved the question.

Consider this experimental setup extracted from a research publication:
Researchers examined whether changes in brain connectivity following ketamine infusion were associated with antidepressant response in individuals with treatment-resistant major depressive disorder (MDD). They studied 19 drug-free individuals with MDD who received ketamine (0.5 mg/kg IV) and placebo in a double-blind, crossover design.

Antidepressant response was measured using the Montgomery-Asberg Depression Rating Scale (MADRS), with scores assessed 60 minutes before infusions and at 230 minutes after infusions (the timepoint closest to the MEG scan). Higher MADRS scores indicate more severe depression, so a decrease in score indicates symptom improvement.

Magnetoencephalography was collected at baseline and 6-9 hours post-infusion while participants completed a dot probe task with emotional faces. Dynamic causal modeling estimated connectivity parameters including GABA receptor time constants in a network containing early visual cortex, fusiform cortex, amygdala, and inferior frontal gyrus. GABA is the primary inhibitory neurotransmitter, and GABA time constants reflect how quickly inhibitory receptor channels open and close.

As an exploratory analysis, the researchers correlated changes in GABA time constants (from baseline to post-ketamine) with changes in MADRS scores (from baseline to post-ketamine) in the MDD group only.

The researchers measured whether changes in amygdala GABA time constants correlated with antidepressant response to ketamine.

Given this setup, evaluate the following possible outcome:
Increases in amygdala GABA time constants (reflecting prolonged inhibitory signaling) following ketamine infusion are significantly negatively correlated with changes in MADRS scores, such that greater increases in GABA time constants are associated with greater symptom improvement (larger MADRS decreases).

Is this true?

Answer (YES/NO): NO